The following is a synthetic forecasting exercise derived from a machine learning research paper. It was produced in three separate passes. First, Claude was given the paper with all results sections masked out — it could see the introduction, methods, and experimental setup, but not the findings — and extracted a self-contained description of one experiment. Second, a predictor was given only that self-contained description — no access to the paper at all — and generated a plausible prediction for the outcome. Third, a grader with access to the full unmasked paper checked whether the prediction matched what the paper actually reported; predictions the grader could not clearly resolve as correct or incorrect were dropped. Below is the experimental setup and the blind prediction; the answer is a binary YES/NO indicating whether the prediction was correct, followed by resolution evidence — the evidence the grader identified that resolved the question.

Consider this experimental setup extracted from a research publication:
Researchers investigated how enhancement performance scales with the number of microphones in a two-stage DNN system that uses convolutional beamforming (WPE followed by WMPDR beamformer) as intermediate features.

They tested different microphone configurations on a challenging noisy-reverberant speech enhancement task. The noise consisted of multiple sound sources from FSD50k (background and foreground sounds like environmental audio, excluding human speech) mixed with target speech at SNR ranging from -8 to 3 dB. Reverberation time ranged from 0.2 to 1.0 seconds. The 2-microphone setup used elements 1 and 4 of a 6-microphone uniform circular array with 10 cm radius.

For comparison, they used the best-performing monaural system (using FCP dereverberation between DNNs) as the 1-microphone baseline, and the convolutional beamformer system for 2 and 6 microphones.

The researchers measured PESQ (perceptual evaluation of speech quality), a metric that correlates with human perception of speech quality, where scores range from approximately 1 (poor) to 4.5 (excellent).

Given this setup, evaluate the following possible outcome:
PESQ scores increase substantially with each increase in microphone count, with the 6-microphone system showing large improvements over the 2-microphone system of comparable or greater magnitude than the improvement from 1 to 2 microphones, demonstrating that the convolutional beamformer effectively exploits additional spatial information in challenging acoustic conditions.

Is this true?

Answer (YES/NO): YES